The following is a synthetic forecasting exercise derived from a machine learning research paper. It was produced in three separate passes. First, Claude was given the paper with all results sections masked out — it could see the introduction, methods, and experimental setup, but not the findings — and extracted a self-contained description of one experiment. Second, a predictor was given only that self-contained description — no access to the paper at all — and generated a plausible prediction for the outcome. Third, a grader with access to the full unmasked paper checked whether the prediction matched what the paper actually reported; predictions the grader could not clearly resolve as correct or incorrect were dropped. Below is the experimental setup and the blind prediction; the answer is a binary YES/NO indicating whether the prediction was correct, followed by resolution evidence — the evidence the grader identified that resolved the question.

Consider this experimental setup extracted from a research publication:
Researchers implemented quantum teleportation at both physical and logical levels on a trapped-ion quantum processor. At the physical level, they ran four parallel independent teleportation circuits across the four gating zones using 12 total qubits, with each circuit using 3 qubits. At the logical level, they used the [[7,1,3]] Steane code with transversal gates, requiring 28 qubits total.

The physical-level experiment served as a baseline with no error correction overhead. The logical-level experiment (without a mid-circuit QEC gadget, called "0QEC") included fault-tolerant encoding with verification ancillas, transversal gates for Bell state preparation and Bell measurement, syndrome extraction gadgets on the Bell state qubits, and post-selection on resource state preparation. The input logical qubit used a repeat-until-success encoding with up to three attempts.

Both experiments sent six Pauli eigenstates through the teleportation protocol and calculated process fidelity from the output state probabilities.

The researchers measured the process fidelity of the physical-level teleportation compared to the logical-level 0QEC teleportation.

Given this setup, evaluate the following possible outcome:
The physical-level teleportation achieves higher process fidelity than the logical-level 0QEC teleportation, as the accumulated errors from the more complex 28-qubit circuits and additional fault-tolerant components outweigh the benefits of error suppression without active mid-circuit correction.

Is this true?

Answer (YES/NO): YES